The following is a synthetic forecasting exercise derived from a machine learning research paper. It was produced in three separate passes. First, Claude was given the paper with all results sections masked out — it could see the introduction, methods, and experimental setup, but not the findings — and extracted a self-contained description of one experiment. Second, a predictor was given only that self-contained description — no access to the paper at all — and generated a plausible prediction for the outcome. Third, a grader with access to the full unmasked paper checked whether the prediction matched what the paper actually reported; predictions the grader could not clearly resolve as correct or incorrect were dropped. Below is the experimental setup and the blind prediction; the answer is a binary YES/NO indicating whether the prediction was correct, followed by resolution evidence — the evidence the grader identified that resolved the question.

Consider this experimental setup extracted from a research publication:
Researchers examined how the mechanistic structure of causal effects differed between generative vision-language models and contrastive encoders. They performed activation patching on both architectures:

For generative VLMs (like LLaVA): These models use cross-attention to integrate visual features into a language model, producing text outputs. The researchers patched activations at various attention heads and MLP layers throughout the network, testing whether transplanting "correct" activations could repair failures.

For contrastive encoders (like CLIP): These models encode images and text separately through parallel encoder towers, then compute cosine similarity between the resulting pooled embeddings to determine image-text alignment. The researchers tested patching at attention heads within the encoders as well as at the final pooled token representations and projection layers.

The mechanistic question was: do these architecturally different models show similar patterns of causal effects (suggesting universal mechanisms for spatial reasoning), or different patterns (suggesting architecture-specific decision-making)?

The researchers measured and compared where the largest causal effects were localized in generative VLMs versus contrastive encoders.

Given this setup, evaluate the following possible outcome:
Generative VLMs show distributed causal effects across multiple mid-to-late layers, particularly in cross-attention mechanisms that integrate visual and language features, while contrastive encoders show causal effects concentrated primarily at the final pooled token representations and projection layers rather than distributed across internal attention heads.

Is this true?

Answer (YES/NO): YES